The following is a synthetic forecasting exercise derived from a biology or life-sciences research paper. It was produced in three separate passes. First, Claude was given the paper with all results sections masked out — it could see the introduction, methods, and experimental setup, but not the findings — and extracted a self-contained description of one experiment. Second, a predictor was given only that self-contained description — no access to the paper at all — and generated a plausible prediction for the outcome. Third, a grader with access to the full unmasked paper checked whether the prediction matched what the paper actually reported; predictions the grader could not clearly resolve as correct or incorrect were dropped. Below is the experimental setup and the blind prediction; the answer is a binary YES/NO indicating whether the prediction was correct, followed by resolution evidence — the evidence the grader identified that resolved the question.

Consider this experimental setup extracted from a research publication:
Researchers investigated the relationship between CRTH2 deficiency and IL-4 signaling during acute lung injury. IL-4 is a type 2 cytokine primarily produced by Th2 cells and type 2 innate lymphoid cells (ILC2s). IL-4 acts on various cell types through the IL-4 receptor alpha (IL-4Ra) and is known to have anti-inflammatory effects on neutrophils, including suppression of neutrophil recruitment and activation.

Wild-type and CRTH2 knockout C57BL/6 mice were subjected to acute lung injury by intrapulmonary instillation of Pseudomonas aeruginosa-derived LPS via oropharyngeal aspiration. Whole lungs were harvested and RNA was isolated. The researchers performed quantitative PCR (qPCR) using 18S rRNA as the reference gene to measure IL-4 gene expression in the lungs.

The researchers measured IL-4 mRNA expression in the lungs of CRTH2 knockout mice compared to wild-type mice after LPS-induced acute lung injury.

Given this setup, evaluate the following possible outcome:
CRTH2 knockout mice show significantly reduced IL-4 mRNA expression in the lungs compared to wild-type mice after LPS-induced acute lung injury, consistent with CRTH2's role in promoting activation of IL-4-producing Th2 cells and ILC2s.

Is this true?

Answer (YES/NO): YES